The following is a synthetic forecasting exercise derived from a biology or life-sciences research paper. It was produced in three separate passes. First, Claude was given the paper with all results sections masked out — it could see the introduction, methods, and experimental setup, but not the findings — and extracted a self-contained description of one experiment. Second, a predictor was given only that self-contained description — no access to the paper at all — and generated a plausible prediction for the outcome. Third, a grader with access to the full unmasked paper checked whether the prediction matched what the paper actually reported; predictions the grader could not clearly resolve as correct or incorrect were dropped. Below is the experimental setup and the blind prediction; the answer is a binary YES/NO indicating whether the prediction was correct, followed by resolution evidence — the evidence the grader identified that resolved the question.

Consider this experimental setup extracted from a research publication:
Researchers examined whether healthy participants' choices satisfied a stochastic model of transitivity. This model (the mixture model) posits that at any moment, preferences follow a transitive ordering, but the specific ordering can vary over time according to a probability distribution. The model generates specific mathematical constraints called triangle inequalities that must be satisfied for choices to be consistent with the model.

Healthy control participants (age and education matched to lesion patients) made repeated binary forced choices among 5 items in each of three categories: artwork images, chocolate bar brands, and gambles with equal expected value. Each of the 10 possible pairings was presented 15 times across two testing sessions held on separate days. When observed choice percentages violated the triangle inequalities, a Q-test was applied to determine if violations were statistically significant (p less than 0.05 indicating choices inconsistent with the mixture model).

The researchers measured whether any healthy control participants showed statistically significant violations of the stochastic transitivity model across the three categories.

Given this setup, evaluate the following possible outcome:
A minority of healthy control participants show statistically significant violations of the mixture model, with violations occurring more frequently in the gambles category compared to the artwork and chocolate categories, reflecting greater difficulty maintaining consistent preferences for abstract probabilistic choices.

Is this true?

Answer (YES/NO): NO